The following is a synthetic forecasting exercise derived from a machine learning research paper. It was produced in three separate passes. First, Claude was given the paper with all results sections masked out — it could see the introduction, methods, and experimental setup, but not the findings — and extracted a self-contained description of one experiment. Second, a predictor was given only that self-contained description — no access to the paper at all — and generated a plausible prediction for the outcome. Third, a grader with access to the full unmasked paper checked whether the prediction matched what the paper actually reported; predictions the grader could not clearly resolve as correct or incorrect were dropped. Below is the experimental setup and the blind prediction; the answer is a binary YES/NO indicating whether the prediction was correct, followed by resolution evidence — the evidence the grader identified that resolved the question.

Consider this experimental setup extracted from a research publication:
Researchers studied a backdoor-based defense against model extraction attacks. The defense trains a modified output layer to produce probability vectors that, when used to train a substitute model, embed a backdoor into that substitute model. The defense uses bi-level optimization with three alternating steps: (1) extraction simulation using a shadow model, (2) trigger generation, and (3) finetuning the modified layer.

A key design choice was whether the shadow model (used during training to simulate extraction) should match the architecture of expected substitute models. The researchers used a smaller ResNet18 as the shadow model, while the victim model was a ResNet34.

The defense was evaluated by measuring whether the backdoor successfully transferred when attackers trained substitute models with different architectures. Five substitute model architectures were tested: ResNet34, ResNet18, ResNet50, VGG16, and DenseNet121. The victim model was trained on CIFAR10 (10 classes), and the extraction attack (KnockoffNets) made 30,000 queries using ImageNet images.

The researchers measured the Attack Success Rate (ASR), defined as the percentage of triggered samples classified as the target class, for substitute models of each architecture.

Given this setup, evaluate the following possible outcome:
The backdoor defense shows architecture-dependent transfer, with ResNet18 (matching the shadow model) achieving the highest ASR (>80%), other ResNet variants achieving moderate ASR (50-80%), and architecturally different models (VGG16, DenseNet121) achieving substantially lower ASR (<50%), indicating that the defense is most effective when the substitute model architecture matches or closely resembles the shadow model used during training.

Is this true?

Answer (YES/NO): NO